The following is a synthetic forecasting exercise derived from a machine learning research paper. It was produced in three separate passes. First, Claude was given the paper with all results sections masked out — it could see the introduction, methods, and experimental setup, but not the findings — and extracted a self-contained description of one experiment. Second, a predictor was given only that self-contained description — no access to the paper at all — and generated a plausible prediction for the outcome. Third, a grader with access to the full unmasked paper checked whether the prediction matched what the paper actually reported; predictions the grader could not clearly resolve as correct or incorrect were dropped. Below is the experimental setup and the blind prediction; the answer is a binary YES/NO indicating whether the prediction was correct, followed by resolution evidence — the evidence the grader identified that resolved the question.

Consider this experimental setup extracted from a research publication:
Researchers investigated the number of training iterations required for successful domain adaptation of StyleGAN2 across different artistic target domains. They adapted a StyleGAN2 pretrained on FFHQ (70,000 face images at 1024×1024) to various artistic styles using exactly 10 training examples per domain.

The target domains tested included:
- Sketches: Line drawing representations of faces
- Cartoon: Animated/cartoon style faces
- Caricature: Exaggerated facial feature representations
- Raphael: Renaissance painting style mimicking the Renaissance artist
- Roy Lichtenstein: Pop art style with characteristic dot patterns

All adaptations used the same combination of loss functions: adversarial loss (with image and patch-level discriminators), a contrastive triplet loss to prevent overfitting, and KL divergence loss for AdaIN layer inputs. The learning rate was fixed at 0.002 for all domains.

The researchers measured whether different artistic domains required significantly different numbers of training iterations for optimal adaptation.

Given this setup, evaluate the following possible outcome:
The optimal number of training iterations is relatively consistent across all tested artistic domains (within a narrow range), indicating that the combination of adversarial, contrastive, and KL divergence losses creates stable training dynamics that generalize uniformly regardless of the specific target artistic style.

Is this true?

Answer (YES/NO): NO